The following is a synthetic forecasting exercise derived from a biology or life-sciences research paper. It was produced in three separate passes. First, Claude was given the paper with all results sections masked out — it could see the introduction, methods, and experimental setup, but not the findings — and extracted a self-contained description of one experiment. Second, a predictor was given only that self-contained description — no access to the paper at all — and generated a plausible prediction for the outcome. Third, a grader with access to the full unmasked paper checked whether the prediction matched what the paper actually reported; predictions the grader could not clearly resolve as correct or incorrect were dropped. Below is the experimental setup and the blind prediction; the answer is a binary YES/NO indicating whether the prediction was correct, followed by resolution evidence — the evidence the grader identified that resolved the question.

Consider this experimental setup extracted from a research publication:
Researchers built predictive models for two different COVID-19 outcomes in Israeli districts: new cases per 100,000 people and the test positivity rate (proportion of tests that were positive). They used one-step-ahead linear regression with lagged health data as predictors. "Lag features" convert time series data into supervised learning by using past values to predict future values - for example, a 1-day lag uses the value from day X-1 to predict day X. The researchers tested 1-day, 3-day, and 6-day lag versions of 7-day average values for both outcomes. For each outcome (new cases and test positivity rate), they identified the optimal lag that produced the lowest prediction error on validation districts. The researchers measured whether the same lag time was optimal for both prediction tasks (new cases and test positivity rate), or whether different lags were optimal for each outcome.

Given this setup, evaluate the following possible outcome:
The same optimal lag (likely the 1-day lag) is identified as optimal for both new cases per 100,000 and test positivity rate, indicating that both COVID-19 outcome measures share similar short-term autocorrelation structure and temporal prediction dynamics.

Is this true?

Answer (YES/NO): NO